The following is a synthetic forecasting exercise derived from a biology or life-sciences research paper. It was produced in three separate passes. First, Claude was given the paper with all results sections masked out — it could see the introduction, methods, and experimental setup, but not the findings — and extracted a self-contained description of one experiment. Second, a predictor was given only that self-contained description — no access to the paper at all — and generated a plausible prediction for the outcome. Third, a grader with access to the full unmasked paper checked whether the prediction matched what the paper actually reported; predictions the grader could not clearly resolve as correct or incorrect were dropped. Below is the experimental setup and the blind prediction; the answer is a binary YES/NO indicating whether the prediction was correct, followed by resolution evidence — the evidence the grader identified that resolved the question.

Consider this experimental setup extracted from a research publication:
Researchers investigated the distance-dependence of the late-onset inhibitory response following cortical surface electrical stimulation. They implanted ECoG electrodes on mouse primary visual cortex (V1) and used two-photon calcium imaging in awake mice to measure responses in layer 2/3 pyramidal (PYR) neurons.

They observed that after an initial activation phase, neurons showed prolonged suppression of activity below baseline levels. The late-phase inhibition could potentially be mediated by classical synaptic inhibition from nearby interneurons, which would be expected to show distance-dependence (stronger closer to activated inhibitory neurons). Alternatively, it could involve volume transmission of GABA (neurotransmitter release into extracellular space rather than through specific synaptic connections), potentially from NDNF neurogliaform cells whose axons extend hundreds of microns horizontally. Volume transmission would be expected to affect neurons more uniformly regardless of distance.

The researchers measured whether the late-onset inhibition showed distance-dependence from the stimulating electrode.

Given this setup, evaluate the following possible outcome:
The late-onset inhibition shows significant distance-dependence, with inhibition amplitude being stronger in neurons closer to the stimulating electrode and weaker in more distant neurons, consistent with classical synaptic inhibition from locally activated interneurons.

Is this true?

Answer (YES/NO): NO